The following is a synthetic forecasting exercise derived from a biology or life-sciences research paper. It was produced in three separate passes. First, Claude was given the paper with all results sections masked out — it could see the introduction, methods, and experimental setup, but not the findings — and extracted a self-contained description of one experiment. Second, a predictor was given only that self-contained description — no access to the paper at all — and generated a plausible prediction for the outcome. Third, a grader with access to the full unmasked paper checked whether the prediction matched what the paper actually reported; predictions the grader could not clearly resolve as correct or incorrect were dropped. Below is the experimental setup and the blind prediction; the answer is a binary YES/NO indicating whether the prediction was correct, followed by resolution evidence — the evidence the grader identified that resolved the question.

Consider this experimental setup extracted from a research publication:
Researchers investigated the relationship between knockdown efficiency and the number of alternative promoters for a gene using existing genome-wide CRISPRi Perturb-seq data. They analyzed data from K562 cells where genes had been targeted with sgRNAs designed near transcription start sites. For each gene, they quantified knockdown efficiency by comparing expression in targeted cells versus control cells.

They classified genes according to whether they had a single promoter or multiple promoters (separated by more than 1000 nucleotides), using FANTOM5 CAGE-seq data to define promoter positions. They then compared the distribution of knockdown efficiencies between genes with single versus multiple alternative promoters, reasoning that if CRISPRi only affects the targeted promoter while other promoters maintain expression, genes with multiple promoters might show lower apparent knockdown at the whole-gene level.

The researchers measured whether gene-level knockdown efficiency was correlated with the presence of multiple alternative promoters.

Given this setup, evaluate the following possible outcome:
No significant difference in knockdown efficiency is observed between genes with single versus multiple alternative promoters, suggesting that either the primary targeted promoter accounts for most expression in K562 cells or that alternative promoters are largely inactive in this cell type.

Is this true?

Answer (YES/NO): NO